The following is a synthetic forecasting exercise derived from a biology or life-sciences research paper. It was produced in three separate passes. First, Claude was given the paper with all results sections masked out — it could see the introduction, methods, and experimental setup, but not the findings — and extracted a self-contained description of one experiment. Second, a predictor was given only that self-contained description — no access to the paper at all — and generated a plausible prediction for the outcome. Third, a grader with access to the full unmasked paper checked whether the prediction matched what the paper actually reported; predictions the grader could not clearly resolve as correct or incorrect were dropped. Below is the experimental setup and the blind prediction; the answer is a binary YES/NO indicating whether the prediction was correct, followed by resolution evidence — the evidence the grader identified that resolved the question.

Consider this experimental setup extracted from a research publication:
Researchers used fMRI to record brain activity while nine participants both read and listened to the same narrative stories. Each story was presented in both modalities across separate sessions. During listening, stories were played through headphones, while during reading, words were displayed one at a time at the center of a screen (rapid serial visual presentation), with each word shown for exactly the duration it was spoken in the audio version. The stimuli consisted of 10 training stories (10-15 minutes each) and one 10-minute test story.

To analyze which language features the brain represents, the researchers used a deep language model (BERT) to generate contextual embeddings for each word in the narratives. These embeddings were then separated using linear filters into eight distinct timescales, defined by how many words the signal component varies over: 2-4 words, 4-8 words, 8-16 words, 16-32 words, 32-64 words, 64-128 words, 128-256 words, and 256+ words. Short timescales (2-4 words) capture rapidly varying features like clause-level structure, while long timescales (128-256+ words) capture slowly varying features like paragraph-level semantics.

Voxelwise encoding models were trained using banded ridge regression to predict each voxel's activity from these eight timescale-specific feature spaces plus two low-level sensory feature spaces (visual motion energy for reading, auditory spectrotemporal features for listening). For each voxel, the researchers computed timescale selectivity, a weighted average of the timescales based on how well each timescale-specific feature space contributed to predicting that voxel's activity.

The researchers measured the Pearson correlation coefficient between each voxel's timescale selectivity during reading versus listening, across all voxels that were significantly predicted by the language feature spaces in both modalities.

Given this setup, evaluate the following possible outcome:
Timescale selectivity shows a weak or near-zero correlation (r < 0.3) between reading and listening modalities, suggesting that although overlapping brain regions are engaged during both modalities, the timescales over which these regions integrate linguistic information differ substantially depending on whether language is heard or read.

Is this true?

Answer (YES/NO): NO